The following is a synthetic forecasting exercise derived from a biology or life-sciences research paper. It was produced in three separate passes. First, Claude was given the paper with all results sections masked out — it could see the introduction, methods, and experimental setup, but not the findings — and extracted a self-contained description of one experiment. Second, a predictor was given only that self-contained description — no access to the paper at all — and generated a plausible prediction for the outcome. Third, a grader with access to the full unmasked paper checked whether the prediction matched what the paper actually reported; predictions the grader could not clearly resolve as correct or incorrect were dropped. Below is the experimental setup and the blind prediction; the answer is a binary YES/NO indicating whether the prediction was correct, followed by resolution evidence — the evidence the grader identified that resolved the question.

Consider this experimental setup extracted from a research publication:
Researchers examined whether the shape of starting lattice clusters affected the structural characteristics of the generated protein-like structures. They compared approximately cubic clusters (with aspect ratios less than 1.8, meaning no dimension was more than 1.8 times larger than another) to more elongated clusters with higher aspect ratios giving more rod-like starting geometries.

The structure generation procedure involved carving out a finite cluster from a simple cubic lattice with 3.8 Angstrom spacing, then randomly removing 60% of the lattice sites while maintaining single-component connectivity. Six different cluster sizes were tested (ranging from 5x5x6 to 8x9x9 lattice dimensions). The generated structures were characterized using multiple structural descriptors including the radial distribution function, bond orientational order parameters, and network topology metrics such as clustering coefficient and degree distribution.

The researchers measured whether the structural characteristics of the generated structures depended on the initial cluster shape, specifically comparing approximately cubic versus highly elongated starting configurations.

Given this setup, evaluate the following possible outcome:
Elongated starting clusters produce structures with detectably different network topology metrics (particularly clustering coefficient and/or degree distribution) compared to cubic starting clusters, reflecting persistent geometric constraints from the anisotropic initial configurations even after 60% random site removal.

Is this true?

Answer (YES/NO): YES